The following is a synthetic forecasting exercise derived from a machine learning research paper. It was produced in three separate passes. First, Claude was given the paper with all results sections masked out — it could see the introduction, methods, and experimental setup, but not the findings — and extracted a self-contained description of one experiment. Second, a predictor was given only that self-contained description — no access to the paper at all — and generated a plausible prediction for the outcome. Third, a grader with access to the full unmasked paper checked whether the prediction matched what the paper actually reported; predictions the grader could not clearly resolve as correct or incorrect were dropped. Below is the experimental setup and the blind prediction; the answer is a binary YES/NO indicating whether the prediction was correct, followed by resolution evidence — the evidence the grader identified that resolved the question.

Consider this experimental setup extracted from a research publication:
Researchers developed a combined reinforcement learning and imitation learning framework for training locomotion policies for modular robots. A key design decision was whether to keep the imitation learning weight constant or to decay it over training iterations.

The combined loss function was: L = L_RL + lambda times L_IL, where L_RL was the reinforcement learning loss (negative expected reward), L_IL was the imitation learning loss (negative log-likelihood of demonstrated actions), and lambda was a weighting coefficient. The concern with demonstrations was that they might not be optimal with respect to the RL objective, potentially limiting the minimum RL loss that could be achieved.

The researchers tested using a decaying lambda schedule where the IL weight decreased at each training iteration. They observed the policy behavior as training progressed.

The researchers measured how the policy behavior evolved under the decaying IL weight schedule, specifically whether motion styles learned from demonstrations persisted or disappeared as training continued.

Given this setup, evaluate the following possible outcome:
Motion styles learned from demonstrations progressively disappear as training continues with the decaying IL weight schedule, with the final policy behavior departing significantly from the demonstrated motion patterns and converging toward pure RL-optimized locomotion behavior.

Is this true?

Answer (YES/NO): NO